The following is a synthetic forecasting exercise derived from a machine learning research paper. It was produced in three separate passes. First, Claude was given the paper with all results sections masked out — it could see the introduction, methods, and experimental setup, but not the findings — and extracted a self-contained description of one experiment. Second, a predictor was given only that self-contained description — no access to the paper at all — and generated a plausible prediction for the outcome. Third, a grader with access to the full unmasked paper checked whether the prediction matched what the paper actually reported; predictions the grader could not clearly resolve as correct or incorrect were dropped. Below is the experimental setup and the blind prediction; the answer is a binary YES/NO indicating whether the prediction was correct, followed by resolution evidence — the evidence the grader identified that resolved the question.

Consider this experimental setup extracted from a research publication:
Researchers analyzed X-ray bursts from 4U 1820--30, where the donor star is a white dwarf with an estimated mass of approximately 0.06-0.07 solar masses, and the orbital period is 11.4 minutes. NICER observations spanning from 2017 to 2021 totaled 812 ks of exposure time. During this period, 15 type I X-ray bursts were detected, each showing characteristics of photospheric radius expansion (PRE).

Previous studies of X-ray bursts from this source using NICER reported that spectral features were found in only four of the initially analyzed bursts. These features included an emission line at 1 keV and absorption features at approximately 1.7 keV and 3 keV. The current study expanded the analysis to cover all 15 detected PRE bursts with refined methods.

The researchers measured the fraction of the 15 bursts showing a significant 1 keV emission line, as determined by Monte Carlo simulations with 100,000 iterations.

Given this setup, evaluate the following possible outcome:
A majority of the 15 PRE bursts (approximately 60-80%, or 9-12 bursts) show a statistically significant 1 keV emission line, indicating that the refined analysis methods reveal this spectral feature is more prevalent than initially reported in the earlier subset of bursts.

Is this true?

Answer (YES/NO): NO